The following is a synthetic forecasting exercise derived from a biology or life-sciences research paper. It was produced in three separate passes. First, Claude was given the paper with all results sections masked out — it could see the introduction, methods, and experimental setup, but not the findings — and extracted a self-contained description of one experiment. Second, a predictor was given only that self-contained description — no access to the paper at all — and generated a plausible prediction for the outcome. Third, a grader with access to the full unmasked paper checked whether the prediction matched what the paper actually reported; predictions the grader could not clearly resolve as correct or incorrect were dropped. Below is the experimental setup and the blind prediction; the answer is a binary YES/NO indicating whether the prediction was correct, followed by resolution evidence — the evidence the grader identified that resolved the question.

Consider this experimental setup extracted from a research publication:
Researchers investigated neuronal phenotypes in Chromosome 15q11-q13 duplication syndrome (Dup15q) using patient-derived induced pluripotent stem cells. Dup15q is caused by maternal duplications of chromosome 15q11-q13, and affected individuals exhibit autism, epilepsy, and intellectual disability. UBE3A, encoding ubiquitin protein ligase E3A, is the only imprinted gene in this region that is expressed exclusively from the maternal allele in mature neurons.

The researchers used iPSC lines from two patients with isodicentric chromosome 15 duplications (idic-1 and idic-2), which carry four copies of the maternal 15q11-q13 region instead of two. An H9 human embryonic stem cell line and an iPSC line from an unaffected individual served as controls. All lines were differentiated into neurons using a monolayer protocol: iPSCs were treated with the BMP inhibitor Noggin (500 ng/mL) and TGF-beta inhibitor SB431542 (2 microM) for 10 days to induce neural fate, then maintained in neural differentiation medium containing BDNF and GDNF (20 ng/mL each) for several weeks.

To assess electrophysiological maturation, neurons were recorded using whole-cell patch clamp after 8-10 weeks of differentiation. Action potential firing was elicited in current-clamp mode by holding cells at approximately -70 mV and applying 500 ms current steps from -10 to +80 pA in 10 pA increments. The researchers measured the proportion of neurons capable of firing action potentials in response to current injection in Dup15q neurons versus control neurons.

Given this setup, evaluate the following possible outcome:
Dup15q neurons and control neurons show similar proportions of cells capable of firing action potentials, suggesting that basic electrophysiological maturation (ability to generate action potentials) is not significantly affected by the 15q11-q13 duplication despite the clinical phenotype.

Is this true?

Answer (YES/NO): NO